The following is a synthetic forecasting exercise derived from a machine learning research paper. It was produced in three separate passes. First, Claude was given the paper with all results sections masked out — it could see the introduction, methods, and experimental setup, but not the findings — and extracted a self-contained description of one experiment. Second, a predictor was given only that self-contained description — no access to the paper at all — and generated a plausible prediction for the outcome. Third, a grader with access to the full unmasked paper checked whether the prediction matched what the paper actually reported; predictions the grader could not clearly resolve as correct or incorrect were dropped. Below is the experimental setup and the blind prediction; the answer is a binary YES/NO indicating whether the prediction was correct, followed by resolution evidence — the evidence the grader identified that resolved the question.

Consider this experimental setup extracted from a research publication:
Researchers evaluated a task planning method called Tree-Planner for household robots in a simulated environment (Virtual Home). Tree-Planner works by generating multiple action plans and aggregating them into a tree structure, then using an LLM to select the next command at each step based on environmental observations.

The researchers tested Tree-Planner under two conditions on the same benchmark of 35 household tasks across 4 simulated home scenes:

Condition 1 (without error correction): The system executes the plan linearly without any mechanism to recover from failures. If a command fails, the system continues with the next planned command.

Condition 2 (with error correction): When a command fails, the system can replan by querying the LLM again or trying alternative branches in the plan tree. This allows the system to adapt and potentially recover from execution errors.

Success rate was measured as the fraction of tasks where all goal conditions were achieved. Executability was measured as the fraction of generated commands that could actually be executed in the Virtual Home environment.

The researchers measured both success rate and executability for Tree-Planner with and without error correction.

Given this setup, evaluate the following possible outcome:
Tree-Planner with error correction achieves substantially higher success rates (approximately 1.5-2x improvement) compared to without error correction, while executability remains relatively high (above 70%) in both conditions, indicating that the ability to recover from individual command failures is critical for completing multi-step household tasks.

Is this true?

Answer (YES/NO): NO